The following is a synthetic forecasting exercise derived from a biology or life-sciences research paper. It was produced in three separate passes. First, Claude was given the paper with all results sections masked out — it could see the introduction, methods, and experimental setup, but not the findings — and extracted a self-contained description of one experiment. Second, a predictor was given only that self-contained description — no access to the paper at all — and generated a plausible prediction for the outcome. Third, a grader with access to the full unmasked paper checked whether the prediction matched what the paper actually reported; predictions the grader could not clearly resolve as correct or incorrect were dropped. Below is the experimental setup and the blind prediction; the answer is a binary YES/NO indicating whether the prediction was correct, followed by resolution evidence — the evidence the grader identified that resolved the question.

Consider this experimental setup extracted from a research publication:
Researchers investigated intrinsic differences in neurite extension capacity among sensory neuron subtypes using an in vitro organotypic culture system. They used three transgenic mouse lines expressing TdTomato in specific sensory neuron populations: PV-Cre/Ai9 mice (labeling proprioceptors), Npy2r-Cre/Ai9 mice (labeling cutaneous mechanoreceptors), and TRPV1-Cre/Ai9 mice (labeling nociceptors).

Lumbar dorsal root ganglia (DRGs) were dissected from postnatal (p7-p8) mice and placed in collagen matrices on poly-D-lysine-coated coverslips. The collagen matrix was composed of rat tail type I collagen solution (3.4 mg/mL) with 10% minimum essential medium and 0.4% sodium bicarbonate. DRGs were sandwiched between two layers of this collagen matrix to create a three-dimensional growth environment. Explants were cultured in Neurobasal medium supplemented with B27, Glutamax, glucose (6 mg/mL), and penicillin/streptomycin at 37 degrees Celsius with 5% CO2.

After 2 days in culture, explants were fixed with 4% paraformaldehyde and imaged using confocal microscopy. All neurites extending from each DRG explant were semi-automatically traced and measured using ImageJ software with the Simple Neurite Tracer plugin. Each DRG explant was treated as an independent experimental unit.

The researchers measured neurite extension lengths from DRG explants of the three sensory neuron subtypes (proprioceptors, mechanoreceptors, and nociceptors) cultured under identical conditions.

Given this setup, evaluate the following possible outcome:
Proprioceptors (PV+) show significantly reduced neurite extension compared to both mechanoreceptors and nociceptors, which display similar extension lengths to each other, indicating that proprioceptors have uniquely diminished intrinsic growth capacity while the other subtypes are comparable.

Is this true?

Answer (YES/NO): NO